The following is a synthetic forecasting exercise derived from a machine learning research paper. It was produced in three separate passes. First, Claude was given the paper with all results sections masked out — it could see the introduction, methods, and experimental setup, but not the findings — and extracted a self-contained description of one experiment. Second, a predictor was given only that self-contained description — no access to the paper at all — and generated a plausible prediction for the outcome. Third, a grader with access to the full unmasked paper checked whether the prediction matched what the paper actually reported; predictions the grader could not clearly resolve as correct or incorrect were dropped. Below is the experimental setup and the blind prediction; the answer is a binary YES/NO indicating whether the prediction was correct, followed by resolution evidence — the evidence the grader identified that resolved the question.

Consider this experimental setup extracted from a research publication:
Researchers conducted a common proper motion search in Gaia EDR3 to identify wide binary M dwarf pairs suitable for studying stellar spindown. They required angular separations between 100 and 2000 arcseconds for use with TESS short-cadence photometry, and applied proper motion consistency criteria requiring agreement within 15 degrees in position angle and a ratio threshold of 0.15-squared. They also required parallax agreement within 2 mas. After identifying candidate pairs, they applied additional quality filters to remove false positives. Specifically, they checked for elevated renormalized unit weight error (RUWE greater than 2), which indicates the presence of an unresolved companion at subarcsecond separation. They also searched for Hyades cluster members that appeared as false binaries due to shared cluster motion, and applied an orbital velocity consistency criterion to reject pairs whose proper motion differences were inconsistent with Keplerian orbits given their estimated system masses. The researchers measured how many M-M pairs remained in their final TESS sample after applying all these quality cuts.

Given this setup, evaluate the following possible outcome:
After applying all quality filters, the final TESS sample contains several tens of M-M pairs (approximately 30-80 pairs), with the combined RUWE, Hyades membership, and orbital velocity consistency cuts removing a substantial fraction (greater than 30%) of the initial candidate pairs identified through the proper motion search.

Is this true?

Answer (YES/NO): NO